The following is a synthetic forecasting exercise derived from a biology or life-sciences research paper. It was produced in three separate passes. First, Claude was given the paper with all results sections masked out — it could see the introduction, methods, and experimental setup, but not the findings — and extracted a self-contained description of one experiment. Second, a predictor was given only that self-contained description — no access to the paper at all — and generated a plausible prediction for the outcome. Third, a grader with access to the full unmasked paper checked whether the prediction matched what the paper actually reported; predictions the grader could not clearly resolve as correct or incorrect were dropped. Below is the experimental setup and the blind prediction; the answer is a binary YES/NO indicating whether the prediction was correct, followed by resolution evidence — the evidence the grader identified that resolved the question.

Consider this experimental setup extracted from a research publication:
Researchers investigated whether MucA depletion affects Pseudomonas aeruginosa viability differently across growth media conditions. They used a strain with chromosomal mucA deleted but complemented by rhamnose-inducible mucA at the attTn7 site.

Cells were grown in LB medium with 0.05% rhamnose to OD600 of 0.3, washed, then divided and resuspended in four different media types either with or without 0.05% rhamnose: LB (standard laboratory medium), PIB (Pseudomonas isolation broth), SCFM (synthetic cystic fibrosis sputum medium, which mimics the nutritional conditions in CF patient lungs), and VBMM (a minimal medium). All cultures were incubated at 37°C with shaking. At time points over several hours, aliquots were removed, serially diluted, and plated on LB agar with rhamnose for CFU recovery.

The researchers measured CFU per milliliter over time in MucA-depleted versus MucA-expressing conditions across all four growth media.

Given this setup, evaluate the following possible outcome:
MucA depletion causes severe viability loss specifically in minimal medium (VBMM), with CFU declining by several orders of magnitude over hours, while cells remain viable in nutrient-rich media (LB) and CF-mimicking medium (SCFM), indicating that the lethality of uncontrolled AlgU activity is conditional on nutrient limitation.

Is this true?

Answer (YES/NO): NO